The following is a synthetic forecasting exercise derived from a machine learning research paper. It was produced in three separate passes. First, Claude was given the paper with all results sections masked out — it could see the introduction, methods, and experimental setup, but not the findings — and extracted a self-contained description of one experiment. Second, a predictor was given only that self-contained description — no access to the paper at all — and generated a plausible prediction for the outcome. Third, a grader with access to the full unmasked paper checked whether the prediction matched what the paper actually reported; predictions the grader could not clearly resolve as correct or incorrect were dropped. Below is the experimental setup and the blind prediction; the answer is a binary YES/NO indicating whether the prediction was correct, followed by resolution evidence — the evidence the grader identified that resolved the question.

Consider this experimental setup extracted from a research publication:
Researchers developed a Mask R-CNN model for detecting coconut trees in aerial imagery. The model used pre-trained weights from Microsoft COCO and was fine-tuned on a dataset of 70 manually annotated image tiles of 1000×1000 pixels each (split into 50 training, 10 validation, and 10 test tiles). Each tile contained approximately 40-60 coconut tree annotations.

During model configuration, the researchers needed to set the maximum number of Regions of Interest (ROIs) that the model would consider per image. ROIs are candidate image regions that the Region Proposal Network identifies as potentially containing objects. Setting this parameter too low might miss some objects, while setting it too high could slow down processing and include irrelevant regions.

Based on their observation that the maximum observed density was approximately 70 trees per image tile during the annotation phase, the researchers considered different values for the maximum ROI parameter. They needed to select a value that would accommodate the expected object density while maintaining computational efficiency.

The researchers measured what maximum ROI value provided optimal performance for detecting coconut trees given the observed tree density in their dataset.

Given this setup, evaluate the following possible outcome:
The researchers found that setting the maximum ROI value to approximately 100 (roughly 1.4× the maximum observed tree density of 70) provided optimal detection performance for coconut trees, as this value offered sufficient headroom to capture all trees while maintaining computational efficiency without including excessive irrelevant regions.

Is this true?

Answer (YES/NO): NO